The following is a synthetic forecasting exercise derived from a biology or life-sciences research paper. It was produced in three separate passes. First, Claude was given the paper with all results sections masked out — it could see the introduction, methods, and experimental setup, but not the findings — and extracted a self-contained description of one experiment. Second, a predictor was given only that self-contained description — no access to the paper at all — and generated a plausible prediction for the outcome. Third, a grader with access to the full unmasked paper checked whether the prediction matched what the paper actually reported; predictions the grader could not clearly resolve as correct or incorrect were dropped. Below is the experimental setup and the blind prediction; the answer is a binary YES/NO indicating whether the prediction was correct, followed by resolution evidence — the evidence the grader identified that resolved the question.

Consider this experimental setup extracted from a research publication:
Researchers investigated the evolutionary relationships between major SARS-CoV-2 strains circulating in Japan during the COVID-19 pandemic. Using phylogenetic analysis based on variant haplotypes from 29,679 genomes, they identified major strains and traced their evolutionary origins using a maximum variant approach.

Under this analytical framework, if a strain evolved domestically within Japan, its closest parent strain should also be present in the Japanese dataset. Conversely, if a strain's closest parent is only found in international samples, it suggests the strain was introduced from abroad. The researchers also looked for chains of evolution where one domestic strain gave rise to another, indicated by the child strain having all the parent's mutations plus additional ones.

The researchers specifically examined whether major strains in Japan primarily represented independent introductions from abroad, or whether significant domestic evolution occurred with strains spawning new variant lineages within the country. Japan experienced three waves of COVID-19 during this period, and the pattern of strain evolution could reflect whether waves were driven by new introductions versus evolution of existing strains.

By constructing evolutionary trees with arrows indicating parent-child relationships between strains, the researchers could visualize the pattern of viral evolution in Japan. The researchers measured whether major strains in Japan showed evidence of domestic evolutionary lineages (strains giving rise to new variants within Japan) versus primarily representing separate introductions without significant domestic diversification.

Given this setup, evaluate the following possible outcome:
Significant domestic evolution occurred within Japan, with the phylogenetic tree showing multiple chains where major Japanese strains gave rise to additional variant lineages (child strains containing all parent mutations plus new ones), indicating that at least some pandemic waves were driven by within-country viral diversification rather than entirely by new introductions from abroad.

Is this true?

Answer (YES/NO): YES